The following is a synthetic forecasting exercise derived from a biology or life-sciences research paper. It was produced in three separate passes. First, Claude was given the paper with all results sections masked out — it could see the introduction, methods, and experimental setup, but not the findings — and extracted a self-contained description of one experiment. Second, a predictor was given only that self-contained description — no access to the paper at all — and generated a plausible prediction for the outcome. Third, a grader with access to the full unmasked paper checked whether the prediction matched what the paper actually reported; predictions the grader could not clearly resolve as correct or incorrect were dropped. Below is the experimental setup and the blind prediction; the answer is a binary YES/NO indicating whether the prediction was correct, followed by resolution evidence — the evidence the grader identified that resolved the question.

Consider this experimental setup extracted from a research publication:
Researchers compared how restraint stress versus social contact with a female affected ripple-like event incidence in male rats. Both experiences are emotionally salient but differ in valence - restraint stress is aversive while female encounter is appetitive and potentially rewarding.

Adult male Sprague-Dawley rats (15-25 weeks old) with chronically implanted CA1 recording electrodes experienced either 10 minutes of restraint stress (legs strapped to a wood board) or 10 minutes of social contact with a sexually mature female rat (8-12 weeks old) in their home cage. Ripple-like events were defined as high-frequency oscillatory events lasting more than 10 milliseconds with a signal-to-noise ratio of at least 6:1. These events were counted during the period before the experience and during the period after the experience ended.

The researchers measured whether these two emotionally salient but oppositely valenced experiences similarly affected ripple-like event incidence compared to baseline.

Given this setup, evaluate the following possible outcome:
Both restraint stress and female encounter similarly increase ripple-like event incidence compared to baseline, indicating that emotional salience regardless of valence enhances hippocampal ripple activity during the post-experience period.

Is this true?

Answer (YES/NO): YES